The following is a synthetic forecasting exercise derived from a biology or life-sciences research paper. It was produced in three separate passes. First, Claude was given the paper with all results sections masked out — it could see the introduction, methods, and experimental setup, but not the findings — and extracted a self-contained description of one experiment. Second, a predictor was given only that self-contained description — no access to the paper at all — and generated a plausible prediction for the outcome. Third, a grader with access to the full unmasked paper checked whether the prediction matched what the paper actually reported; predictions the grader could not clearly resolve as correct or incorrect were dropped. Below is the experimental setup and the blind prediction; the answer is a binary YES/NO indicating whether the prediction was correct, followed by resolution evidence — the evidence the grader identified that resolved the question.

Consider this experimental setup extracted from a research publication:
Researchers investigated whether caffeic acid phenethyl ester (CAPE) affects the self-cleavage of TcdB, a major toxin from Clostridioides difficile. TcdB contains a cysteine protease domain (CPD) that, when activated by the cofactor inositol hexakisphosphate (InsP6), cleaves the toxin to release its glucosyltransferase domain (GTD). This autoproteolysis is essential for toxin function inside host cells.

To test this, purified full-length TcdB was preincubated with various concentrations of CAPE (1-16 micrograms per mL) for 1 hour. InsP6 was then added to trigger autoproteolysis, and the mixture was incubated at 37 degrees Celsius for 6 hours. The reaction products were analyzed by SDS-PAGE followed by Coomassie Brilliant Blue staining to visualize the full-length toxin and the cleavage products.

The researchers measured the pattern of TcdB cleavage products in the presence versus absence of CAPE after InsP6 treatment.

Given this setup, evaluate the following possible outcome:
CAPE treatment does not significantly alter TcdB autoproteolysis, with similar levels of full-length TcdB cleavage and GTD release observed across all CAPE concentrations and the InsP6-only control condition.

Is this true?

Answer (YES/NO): NO